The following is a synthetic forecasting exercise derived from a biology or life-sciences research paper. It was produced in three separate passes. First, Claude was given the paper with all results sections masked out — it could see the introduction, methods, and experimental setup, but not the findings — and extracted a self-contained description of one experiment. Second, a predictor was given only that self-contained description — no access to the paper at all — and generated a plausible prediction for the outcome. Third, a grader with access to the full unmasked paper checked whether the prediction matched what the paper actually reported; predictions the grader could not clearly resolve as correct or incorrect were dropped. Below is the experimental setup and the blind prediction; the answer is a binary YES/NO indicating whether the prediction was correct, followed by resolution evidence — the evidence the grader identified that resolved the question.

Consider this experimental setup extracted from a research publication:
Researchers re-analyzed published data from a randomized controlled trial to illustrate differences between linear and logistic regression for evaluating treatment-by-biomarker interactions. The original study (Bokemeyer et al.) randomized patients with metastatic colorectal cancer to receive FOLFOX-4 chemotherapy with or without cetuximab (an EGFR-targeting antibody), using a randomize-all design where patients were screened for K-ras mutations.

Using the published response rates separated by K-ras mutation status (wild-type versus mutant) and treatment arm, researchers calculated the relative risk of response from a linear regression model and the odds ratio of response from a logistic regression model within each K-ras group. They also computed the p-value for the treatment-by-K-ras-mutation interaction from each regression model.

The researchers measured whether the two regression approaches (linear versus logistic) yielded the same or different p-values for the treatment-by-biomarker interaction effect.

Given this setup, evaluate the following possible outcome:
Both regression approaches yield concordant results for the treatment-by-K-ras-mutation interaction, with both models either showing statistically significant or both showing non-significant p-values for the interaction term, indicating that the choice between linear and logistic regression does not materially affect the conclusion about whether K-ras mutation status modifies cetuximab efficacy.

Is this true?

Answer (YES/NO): YES